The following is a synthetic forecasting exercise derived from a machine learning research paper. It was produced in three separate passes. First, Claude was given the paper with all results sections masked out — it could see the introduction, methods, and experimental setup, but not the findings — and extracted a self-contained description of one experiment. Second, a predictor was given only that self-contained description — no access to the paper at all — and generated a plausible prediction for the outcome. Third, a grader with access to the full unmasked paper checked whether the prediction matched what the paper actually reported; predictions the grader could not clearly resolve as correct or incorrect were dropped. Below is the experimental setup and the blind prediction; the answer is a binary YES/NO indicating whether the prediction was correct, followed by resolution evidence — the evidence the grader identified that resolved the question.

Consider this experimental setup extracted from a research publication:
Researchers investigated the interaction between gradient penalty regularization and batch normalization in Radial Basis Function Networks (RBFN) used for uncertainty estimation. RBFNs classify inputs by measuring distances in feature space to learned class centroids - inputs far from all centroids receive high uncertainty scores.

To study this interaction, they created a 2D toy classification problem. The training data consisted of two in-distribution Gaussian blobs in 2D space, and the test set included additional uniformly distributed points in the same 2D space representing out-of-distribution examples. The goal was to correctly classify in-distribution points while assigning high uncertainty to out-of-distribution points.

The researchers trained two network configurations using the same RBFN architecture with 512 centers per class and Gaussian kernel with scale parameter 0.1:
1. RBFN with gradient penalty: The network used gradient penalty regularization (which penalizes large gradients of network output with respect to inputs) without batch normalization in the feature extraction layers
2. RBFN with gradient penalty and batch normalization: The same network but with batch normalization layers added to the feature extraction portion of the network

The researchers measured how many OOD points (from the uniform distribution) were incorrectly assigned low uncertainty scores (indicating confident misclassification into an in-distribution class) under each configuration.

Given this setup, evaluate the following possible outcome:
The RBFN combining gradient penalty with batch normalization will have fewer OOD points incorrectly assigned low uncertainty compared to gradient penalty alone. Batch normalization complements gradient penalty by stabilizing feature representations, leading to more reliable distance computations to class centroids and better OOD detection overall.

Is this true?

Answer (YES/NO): NO